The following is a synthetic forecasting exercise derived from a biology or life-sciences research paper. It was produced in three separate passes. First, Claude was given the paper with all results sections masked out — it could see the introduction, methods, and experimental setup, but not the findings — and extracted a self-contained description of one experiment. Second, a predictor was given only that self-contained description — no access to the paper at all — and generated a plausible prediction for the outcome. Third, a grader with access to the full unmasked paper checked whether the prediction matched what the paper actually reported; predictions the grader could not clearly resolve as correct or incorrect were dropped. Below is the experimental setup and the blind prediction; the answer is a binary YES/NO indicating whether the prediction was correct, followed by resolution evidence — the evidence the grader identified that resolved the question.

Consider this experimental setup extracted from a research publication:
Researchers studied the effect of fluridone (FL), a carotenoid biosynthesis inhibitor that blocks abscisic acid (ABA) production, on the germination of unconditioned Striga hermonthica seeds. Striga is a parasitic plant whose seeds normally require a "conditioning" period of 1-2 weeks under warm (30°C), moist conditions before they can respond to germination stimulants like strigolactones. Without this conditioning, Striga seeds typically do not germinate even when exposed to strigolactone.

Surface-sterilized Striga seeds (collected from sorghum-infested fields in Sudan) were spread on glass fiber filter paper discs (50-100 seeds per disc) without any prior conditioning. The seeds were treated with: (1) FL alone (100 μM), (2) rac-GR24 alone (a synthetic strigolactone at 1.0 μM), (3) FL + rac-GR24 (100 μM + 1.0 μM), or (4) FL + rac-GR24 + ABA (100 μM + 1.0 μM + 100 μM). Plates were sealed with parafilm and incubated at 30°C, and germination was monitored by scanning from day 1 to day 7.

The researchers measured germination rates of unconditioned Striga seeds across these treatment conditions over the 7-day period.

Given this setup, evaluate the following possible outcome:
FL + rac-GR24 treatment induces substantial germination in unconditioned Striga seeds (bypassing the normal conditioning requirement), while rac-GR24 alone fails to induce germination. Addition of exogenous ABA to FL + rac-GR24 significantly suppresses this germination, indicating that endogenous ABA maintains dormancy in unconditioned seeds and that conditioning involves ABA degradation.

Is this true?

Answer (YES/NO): NO